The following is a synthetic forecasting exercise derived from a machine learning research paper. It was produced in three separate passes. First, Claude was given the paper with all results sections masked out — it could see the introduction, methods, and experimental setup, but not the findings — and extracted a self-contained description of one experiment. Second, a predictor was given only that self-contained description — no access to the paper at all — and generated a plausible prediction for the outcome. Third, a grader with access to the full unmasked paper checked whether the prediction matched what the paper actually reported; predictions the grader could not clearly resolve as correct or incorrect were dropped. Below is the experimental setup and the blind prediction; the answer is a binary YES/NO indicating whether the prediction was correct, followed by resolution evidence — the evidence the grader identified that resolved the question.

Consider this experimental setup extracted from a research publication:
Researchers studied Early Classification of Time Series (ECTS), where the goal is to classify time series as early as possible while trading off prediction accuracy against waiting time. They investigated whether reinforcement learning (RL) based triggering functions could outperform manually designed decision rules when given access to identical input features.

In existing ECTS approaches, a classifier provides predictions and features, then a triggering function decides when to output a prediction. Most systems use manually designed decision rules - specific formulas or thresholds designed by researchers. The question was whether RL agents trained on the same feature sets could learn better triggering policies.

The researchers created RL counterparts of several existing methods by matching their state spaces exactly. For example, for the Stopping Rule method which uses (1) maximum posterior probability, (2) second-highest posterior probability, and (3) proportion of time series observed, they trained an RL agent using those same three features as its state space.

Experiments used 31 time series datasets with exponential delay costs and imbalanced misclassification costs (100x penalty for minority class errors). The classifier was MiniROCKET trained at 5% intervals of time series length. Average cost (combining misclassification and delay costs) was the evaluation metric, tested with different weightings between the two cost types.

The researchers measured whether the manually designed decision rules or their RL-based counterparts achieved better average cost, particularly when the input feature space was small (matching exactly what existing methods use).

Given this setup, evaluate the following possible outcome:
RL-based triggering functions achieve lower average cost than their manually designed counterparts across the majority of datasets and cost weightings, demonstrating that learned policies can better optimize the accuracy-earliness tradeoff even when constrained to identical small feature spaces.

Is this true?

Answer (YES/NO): NO